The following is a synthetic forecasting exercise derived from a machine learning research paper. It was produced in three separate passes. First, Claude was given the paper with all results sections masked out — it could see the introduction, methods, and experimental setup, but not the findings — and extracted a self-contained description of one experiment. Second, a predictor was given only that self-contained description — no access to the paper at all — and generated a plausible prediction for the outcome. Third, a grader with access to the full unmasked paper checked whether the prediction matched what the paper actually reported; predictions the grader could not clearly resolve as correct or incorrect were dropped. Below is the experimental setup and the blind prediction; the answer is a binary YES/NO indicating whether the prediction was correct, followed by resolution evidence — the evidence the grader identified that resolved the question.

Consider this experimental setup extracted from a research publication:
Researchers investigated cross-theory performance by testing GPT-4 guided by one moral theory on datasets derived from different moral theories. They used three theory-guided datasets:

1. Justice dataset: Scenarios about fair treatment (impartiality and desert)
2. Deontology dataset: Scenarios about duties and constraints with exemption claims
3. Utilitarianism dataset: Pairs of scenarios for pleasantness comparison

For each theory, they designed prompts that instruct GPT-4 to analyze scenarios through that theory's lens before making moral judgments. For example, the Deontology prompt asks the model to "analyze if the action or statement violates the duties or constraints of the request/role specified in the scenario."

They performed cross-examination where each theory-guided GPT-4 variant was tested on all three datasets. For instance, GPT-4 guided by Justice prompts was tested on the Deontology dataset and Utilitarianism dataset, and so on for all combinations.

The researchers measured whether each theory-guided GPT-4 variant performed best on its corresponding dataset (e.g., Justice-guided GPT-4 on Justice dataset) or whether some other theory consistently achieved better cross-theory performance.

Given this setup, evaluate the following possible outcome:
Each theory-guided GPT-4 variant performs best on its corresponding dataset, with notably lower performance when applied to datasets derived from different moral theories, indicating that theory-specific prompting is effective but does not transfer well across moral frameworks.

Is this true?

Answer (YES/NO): YES